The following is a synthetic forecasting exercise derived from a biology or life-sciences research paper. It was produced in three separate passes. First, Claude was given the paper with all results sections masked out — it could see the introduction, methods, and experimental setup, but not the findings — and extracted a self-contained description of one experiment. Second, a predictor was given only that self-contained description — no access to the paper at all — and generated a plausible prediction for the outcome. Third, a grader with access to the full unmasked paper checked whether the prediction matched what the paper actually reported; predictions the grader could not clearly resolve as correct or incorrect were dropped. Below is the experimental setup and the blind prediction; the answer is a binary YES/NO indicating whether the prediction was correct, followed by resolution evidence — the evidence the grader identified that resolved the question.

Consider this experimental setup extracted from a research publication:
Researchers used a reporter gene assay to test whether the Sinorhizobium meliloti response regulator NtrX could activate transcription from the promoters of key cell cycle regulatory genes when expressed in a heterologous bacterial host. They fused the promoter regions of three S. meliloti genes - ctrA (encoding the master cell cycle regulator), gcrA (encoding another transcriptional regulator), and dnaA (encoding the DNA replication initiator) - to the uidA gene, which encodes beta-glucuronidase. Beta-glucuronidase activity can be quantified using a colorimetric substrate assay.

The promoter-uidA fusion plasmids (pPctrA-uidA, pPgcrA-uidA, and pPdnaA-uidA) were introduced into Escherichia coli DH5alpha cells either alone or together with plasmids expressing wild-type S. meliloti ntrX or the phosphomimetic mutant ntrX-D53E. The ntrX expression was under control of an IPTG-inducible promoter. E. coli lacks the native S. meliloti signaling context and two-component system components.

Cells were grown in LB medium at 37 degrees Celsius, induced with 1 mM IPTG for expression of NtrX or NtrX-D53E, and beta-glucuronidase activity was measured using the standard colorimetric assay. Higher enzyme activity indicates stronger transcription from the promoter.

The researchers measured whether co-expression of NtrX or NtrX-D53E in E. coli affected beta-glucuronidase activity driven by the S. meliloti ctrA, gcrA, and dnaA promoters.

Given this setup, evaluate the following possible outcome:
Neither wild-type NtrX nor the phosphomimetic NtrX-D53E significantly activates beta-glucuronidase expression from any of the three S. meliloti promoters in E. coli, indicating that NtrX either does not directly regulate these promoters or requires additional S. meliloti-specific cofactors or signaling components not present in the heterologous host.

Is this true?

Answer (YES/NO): NO